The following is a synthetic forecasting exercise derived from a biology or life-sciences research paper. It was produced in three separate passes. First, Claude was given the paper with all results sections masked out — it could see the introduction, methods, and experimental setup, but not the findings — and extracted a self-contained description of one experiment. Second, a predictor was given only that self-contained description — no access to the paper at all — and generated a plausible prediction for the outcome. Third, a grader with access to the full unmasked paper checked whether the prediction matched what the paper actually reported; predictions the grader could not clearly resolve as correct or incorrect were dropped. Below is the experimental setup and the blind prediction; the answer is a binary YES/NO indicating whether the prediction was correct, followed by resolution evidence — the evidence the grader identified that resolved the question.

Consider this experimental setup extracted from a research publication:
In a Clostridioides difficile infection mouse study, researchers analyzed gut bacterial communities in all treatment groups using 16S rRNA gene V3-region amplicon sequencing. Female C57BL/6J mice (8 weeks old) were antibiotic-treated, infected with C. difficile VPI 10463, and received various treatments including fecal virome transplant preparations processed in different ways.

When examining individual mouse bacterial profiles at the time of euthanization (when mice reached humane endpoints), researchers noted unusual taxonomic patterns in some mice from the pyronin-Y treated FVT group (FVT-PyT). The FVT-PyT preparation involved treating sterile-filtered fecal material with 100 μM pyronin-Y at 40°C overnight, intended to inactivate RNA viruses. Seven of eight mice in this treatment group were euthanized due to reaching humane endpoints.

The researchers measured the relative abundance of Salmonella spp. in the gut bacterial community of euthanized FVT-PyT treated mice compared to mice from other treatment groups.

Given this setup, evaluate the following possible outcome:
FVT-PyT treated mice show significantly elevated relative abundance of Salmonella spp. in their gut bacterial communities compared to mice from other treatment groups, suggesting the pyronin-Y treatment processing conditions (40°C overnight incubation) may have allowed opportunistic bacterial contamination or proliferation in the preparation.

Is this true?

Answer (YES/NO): NO